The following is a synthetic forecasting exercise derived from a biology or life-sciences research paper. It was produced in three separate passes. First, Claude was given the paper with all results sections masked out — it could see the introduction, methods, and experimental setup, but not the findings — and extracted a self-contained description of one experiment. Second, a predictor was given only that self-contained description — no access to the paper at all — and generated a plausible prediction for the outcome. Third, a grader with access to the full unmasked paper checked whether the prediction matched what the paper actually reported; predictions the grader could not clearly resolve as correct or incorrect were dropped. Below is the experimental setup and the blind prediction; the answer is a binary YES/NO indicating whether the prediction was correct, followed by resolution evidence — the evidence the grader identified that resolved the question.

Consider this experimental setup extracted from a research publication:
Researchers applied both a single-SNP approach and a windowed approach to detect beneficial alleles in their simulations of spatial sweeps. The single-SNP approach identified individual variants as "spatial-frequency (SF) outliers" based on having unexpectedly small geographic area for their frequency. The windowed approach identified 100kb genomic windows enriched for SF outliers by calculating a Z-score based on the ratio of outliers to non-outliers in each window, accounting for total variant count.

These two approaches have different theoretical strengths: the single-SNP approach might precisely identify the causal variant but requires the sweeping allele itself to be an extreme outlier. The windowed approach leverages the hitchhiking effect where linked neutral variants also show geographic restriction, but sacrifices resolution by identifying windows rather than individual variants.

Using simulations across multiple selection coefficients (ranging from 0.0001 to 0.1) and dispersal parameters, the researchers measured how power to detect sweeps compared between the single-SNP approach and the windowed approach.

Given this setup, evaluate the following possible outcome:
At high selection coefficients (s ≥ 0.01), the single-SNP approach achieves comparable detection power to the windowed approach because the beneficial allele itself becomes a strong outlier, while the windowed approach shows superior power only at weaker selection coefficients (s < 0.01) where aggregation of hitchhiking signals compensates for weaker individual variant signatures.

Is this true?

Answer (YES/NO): NO